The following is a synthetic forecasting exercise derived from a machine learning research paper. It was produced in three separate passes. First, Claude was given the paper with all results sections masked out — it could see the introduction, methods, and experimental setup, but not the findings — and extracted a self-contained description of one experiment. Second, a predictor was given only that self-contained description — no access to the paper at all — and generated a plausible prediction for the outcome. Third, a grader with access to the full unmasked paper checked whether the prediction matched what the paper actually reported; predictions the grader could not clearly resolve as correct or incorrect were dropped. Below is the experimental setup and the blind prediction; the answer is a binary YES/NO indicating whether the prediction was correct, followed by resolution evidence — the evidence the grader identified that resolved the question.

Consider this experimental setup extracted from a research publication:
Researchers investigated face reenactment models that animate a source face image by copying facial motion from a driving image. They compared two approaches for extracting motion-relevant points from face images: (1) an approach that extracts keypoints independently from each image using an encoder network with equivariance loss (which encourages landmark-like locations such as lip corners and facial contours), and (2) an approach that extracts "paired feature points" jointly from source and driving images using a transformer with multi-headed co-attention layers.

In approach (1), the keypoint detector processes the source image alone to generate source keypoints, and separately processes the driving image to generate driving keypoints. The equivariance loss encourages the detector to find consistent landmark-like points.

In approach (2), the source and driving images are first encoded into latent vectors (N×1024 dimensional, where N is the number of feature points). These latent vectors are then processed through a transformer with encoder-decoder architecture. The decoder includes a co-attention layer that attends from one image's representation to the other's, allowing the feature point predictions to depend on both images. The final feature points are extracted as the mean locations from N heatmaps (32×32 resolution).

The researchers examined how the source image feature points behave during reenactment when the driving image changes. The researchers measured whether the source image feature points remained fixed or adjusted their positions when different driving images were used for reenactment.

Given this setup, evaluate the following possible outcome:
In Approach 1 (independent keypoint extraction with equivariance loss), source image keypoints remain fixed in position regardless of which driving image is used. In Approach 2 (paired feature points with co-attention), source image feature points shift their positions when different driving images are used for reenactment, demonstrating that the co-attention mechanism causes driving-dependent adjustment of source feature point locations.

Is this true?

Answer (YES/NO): YES